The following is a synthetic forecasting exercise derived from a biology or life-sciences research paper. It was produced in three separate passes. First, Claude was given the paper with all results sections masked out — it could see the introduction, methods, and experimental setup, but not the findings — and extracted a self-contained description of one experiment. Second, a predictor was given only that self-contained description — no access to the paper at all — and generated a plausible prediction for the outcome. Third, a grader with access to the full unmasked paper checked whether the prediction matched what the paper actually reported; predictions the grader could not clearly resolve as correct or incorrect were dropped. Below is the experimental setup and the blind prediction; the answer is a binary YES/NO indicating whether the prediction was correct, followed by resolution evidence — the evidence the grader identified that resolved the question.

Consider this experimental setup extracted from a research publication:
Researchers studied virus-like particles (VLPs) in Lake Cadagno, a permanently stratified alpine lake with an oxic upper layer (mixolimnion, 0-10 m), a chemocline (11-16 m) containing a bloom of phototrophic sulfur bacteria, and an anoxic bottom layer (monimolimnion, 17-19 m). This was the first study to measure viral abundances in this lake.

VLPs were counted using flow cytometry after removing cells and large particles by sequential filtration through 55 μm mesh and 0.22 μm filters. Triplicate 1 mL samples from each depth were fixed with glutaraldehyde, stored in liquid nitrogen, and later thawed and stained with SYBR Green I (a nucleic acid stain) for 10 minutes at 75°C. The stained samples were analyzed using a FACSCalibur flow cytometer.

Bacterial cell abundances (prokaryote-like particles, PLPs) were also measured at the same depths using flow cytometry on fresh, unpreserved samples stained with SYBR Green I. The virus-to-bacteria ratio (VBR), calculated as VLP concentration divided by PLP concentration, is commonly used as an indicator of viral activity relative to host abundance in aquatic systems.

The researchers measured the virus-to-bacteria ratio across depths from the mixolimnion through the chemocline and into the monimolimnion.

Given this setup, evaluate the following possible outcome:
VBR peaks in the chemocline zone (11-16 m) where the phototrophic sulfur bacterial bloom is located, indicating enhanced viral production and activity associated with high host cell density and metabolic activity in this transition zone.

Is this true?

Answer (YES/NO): NO